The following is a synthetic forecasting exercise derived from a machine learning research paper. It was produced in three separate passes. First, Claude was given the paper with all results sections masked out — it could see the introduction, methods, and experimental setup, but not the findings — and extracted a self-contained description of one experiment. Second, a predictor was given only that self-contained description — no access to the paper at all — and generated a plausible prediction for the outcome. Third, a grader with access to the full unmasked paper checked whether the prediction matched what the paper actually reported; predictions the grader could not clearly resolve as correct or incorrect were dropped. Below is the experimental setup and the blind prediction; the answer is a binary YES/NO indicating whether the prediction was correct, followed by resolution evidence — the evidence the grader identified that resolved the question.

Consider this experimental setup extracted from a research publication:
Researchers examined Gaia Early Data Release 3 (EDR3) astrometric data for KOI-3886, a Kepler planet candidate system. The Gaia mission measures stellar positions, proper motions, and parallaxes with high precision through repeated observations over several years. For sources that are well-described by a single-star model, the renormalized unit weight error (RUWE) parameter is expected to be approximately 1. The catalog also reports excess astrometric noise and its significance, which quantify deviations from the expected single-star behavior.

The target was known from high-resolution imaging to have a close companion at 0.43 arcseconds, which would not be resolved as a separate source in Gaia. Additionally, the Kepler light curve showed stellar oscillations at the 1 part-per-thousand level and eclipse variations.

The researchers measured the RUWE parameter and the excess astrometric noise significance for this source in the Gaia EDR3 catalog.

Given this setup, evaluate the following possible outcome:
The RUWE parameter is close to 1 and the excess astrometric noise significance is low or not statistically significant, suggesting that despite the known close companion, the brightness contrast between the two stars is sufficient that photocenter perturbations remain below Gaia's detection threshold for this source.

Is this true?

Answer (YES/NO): NO